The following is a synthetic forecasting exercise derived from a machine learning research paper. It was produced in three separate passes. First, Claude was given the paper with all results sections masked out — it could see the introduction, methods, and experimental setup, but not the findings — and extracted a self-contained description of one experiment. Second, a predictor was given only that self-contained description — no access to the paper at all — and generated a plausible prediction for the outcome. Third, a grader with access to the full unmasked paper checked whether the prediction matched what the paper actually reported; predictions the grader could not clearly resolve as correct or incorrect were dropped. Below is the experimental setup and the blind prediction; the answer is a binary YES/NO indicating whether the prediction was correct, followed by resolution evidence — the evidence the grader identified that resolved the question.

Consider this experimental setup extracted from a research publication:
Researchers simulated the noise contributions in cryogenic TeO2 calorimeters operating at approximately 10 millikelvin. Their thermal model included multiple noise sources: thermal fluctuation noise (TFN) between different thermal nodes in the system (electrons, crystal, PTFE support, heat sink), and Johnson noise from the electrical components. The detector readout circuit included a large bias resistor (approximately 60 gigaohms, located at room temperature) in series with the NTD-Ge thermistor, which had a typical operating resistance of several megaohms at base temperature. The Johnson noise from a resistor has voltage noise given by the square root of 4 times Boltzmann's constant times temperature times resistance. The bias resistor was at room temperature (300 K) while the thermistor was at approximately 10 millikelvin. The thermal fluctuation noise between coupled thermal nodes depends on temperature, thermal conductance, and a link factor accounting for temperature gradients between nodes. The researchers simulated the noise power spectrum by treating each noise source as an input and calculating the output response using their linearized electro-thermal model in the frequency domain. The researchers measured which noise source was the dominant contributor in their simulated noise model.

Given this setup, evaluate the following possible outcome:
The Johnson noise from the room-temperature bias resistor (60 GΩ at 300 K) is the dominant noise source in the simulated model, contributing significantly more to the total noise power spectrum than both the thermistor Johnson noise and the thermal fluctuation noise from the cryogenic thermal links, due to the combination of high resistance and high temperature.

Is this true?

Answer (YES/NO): YES